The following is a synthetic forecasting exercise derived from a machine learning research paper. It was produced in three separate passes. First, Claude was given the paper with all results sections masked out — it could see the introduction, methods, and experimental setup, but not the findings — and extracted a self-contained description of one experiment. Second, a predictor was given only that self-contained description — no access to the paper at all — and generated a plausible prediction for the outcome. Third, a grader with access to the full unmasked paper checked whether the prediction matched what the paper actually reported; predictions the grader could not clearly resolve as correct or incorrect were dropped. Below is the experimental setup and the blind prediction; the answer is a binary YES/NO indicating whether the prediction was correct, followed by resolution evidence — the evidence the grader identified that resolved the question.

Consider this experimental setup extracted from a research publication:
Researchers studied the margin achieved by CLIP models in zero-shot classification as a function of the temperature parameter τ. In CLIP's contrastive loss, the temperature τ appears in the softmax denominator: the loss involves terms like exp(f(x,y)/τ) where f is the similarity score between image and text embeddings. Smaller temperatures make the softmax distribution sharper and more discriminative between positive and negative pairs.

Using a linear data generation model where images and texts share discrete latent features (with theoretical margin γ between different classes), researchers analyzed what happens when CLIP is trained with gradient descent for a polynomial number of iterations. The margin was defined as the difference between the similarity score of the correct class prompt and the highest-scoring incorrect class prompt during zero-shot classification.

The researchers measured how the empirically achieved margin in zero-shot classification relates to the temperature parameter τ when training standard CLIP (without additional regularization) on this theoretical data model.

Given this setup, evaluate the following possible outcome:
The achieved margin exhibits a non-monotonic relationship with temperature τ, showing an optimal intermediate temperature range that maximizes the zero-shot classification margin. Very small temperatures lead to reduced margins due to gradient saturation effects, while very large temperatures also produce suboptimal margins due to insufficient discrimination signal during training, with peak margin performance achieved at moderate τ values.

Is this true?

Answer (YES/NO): NO